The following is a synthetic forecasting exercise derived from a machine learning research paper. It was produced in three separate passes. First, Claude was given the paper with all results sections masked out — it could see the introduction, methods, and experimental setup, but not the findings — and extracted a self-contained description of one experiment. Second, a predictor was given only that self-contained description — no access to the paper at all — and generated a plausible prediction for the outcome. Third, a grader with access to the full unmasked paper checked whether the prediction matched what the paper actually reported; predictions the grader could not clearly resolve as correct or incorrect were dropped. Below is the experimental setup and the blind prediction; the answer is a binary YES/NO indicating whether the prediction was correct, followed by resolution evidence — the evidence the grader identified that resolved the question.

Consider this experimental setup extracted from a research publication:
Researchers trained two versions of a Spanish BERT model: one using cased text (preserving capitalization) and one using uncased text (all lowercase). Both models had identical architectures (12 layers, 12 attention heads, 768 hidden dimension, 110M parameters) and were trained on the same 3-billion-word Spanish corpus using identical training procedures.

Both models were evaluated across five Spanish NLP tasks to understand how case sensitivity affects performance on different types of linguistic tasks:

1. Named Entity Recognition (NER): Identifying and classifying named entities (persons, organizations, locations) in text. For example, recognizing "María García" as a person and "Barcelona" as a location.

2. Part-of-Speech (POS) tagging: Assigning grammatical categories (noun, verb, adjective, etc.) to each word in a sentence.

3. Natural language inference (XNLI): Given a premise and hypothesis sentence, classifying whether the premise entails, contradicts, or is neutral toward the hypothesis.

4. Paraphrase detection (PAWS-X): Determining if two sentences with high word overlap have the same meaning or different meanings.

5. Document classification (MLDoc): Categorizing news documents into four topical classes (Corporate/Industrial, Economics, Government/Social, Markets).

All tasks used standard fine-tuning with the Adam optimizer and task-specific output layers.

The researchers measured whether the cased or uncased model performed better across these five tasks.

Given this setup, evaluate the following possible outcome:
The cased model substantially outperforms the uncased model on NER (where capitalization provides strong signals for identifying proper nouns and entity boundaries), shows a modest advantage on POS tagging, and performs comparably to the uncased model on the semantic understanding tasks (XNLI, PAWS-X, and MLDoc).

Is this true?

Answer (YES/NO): NO